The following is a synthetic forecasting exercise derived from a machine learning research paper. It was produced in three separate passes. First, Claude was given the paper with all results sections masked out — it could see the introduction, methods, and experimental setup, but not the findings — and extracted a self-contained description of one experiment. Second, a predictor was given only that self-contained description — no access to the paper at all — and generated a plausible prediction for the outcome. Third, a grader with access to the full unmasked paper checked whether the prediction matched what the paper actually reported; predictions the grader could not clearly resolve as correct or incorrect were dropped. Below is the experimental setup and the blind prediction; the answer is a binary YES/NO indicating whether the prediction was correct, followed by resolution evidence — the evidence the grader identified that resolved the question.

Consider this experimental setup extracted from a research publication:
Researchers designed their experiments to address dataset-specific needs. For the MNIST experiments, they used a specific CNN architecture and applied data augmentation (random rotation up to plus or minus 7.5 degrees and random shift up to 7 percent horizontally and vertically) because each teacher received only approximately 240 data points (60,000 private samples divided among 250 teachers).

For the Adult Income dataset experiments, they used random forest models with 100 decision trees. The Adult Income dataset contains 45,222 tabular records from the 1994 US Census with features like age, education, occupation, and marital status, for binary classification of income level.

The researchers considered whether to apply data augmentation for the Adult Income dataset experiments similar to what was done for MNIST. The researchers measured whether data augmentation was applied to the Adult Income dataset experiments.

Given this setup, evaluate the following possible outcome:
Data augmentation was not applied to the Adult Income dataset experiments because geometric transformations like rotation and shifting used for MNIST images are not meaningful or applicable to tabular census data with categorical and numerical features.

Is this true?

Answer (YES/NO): YES